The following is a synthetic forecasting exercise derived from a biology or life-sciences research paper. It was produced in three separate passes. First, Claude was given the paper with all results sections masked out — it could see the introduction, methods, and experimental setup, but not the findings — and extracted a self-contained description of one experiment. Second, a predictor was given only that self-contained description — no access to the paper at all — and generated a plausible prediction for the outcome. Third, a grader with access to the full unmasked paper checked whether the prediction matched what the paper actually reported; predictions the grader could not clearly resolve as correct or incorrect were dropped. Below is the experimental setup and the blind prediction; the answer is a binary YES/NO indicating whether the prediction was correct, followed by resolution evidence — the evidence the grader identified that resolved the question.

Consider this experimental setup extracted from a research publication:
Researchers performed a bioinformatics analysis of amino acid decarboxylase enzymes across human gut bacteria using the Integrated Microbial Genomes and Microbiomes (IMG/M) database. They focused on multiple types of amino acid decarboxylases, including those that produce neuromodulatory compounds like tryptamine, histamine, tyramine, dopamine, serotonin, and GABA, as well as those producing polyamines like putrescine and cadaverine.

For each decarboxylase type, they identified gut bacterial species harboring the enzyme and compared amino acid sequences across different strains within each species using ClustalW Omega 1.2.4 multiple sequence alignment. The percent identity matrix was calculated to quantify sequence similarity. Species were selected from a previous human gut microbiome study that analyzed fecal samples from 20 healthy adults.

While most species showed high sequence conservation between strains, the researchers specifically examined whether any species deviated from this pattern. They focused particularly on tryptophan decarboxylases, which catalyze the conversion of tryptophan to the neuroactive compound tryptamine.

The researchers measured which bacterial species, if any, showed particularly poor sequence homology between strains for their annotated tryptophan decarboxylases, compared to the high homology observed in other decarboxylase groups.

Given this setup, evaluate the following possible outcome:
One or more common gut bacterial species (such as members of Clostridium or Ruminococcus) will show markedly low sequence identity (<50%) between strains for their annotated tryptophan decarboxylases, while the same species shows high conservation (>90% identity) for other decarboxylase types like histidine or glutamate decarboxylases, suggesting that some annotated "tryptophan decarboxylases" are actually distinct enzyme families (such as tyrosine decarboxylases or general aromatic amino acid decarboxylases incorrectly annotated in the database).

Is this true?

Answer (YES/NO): NO